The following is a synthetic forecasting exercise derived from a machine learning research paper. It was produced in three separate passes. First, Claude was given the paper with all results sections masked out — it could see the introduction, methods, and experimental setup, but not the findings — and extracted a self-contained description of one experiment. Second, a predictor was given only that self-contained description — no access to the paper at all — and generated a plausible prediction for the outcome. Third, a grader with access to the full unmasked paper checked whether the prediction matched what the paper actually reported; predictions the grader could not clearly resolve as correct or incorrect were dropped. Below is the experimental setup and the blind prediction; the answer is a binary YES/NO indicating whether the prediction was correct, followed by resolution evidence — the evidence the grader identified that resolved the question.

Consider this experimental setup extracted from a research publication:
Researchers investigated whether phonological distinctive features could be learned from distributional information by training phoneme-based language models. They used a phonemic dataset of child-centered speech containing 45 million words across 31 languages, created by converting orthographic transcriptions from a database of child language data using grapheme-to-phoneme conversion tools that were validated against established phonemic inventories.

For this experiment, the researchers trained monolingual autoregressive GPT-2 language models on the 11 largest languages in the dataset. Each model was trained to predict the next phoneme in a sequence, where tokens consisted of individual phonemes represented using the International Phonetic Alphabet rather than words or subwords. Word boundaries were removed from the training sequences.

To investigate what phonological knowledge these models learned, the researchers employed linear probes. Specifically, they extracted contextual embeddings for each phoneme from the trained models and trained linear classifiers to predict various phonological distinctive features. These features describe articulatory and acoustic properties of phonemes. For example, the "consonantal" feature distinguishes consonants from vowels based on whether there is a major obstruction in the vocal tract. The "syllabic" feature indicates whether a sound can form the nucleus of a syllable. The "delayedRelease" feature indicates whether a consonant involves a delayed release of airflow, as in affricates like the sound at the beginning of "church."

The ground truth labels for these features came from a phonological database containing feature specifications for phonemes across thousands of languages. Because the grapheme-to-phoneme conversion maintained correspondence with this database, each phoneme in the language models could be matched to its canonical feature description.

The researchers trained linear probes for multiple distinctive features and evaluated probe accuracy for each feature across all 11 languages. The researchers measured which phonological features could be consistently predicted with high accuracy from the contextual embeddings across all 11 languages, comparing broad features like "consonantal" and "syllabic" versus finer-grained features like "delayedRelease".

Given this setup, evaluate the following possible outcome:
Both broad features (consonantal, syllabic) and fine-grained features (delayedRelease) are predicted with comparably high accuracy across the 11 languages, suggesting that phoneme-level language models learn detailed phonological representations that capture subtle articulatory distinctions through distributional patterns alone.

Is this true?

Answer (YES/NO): NO